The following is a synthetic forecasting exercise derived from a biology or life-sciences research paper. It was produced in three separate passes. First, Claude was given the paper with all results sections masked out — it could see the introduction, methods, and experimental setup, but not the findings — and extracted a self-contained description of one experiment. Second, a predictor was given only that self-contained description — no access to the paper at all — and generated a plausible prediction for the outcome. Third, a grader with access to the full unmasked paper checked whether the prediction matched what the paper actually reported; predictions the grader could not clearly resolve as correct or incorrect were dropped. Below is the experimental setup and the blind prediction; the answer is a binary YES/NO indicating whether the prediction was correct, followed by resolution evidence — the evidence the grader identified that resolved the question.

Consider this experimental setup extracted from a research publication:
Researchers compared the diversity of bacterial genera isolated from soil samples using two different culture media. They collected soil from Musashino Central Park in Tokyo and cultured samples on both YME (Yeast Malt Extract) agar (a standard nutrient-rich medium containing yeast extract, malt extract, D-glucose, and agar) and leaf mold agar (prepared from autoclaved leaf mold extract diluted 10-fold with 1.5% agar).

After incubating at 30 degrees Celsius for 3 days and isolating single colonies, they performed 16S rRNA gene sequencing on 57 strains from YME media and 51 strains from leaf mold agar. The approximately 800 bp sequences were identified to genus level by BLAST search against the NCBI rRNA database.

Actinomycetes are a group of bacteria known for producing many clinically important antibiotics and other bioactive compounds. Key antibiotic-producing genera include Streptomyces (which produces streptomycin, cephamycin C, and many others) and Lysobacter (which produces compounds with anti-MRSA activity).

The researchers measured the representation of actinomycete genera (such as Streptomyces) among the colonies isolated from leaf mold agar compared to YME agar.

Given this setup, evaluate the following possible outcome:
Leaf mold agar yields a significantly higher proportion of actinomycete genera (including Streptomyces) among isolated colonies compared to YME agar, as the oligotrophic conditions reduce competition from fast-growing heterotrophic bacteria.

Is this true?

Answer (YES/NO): YES